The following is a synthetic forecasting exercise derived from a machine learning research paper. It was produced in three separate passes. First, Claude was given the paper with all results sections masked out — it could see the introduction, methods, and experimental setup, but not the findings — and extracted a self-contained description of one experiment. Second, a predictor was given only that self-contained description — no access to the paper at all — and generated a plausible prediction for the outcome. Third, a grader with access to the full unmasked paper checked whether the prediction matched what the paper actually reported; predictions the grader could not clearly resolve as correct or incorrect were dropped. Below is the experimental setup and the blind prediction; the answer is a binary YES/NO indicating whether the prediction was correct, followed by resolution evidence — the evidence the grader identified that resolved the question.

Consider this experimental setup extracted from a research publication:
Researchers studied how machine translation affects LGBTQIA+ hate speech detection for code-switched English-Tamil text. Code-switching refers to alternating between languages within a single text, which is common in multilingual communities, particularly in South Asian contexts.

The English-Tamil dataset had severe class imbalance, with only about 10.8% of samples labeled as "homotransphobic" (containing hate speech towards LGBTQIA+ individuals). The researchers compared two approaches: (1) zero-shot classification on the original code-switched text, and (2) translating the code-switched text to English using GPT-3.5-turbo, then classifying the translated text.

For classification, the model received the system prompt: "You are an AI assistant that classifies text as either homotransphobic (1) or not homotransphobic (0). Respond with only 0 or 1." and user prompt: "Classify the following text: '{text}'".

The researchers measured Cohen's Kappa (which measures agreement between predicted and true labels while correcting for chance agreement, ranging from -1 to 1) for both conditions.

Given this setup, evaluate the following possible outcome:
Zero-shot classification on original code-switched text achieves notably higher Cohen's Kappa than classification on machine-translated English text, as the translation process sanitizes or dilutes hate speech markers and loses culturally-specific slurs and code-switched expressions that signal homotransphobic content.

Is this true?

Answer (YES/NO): NO